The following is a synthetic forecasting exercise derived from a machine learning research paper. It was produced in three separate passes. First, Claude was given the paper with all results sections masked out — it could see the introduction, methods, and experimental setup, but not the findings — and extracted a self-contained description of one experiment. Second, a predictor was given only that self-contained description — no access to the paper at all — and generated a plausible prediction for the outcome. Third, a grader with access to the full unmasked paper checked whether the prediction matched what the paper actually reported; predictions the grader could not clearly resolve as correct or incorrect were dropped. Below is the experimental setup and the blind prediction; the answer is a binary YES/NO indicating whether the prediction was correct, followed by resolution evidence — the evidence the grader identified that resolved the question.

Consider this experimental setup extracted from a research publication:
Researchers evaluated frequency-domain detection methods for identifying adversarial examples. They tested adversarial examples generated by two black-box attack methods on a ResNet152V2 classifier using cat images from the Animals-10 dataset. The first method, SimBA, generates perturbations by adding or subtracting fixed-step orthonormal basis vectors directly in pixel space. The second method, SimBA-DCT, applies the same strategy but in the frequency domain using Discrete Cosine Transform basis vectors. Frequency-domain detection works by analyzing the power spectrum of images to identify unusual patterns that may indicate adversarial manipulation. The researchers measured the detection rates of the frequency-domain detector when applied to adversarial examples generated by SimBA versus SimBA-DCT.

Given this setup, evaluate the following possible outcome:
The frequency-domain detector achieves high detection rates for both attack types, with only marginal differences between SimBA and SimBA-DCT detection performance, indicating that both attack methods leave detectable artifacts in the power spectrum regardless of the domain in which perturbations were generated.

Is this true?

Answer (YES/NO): NO